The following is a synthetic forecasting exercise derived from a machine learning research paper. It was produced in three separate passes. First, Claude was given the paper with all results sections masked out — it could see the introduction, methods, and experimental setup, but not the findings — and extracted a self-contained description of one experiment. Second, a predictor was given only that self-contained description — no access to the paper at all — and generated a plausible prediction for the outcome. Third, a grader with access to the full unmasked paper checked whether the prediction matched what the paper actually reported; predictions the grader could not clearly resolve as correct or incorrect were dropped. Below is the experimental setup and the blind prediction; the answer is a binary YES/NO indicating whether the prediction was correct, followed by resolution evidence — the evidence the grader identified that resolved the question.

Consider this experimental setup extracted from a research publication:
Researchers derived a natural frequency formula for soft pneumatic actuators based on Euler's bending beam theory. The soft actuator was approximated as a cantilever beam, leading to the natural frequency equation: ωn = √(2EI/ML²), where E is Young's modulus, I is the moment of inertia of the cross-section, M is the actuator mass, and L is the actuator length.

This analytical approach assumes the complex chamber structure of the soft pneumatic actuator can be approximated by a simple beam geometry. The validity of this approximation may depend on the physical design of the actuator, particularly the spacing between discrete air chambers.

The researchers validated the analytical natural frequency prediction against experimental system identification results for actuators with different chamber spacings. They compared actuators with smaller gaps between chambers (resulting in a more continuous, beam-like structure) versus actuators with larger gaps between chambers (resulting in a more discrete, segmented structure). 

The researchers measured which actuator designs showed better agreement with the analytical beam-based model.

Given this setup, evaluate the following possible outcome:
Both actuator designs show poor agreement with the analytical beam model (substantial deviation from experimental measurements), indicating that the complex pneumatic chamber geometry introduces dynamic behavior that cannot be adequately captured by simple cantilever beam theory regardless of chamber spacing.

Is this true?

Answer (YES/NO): NO